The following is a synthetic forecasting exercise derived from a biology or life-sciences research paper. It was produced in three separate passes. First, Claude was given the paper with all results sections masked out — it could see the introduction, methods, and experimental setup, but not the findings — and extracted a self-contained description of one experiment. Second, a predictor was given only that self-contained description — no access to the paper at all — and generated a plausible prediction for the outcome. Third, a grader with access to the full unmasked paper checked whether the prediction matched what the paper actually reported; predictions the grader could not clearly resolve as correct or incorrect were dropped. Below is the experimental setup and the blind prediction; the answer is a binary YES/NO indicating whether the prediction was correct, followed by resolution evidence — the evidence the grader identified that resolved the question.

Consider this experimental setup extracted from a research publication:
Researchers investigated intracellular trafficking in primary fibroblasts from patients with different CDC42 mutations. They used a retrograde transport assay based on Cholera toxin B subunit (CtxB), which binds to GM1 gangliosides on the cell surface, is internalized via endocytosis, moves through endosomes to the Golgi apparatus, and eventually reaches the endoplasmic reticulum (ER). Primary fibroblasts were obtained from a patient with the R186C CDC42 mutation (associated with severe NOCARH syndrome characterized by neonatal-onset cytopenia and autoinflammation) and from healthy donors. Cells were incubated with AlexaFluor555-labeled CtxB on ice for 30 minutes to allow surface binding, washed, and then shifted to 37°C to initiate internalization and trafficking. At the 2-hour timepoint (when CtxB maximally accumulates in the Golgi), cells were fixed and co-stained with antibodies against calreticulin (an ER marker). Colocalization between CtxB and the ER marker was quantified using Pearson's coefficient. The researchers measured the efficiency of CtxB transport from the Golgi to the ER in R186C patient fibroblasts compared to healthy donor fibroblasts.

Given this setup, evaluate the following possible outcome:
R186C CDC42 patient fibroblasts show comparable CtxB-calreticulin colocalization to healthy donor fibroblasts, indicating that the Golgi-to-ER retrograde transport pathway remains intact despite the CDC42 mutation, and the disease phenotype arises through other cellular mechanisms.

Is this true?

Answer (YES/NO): NO